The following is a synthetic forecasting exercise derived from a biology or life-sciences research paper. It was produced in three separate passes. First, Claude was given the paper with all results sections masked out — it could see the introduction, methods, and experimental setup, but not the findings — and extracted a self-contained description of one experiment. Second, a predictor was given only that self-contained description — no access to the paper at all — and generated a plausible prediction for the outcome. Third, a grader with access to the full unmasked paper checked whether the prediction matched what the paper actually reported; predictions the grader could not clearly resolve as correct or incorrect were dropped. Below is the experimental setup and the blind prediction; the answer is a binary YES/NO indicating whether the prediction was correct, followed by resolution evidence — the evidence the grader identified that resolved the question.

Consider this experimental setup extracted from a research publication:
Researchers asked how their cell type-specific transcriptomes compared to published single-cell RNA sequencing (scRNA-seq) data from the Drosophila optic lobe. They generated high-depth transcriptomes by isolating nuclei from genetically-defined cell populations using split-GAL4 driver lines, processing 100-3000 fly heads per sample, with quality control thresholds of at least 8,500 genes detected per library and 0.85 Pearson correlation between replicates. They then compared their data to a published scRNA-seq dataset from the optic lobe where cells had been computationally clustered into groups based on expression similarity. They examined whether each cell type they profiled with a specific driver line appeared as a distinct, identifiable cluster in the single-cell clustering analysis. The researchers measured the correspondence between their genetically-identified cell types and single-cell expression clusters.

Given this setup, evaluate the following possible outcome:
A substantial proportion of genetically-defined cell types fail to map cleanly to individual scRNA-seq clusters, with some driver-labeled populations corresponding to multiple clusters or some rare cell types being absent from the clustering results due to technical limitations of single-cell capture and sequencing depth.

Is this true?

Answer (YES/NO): YES